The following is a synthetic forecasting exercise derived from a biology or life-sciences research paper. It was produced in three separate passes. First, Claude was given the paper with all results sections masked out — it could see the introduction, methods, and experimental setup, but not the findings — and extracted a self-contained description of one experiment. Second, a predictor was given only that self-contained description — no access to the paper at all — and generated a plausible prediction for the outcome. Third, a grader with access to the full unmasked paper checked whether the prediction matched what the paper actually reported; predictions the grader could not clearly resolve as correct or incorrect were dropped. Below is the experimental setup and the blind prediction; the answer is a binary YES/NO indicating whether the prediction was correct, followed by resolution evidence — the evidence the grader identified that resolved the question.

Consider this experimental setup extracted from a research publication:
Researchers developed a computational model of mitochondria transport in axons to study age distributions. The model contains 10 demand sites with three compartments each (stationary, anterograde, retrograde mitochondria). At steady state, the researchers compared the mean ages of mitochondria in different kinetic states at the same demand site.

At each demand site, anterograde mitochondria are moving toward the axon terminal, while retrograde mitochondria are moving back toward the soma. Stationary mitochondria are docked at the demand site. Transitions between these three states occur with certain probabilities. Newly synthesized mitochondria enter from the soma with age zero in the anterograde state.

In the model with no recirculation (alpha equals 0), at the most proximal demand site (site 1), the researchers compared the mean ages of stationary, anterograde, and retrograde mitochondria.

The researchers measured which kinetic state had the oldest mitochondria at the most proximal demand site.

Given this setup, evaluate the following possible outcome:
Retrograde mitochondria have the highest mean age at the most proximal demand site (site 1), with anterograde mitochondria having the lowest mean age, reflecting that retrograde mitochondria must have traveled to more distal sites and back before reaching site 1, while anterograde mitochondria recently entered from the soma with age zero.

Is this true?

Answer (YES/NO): YES